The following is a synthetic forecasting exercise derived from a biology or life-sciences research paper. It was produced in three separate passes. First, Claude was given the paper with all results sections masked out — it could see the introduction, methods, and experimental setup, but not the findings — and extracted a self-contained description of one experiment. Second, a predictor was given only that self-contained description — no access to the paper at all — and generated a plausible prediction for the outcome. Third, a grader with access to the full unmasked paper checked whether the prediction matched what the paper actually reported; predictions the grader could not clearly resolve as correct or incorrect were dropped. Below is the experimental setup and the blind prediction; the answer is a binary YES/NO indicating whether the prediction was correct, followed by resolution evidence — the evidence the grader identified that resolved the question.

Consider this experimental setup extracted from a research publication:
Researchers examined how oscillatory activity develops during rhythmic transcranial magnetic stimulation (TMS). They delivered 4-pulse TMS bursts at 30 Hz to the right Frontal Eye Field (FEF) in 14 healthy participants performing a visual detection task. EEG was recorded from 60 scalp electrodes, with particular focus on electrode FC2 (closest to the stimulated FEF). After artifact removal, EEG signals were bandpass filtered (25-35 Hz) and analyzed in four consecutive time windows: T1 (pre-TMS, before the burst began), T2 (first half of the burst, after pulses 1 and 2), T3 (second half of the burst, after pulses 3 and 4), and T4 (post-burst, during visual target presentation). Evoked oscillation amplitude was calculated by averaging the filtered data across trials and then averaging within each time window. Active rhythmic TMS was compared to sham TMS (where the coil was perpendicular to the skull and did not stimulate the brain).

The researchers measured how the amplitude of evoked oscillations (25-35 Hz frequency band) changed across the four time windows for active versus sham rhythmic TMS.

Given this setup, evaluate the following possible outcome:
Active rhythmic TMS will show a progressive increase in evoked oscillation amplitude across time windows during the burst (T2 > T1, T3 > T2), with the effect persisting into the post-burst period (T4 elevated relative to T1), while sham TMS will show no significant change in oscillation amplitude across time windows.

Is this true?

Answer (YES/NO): NO